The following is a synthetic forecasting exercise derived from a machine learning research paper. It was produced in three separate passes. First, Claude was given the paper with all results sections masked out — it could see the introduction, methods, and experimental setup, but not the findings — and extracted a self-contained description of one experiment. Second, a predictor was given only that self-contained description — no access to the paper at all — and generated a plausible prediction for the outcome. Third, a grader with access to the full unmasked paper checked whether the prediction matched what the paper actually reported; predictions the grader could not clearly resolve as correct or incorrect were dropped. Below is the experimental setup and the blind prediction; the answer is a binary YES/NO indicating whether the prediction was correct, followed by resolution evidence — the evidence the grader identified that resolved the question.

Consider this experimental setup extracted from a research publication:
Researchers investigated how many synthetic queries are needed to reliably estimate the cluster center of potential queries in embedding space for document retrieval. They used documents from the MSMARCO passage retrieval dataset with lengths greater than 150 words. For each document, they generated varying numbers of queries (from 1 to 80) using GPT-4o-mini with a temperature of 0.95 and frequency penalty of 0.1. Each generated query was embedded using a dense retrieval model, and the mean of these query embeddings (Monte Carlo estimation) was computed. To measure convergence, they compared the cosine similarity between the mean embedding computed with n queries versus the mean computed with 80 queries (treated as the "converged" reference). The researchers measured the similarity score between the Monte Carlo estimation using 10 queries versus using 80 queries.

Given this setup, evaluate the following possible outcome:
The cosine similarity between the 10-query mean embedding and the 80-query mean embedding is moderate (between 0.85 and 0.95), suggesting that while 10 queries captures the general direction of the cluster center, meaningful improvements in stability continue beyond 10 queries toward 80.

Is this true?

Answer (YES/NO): NO